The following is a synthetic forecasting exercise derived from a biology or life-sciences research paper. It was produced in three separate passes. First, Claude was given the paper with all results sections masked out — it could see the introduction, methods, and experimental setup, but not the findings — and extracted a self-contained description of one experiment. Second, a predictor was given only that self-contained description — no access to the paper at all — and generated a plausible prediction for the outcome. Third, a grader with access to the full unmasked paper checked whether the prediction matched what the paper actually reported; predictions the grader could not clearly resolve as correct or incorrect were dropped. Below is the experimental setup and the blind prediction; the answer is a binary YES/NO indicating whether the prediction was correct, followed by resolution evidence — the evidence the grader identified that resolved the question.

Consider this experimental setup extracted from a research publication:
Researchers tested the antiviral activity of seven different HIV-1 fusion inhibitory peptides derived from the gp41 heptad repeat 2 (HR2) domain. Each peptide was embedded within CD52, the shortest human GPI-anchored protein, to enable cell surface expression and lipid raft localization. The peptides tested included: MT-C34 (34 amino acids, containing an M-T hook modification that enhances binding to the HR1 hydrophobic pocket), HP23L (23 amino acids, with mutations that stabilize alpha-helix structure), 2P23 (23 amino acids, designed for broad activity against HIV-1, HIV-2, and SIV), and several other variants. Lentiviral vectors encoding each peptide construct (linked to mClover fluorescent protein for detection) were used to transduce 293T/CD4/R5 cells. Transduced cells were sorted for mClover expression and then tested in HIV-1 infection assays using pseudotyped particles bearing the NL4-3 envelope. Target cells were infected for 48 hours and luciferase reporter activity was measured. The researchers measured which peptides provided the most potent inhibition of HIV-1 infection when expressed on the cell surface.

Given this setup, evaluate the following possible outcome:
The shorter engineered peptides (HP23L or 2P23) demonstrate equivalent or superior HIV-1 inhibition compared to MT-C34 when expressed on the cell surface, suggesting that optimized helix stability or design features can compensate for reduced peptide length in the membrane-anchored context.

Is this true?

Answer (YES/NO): YES